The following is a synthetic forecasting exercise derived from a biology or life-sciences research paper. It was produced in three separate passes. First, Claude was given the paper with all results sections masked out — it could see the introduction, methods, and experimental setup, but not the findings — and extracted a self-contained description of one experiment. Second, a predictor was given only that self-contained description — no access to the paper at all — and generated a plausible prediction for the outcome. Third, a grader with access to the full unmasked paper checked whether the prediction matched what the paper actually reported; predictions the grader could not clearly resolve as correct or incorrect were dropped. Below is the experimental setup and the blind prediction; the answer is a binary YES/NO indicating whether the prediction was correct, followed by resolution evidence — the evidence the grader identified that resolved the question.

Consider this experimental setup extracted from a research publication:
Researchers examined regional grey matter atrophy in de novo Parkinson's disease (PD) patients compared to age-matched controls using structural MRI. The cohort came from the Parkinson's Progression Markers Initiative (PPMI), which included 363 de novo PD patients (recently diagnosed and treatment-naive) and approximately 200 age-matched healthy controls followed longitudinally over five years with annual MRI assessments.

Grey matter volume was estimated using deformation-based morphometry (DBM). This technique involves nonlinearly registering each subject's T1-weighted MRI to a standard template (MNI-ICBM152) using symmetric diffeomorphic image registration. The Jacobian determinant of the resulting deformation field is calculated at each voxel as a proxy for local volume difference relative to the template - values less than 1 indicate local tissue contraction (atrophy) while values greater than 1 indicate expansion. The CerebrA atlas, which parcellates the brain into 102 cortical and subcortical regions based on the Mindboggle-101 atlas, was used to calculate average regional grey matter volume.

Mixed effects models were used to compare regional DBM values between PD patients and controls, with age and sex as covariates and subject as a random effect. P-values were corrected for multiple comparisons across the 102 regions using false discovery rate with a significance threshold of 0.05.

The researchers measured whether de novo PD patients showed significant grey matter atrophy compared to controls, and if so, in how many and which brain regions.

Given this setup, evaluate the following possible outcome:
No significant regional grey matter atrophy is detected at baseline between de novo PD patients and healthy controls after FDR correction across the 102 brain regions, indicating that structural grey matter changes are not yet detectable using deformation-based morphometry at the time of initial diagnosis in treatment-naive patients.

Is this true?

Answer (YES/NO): NO